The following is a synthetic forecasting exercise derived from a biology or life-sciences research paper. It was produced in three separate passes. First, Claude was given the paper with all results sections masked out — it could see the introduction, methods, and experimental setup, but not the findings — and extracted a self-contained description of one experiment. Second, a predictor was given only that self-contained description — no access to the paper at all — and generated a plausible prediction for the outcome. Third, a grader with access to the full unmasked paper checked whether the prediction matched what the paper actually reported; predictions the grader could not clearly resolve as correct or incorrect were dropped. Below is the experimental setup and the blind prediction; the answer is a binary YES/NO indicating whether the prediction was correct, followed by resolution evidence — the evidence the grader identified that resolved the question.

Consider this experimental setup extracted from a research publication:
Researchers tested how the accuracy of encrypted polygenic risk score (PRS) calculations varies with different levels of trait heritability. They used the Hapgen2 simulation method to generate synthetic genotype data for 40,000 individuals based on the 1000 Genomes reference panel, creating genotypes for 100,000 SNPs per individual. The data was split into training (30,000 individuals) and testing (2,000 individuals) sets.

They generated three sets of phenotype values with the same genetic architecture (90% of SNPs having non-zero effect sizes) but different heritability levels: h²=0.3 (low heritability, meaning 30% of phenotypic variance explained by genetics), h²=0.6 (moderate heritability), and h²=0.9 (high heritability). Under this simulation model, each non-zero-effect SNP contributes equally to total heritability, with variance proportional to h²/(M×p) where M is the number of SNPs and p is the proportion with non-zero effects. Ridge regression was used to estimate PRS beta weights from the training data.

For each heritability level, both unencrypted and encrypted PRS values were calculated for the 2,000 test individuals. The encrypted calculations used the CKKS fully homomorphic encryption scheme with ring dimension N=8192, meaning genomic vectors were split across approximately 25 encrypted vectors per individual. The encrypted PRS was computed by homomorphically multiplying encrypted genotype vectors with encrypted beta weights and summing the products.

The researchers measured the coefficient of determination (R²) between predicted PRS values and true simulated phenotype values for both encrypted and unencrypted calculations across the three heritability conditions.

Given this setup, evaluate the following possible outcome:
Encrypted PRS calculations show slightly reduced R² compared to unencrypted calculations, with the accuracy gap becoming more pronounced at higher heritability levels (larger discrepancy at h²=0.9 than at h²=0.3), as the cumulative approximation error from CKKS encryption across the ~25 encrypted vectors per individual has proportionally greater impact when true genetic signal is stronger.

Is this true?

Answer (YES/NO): NO